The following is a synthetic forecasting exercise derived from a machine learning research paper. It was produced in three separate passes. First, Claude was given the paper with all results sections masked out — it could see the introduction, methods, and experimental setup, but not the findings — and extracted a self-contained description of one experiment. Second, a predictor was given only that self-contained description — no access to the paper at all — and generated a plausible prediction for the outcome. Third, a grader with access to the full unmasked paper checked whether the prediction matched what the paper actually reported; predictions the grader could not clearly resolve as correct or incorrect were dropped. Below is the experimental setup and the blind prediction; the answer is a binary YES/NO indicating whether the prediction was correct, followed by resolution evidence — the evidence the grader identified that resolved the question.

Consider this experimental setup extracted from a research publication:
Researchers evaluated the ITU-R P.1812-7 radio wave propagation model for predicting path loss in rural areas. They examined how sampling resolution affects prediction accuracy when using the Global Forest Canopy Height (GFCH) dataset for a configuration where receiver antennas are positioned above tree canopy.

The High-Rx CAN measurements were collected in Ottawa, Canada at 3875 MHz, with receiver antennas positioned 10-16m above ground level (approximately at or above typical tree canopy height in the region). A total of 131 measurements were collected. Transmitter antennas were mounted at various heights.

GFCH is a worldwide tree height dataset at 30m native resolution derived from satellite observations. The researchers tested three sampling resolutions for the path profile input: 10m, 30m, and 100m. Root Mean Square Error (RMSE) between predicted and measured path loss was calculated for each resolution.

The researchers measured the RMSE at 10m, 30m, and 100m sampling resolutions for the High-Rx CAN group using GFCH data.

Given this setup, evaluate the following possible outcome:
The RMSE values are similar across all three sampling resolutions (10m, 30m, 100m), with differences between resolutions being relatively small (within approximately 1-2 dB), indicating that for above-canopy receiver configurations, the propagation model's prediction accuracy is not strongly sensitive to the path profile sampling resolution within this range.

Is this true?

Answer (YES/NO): NO